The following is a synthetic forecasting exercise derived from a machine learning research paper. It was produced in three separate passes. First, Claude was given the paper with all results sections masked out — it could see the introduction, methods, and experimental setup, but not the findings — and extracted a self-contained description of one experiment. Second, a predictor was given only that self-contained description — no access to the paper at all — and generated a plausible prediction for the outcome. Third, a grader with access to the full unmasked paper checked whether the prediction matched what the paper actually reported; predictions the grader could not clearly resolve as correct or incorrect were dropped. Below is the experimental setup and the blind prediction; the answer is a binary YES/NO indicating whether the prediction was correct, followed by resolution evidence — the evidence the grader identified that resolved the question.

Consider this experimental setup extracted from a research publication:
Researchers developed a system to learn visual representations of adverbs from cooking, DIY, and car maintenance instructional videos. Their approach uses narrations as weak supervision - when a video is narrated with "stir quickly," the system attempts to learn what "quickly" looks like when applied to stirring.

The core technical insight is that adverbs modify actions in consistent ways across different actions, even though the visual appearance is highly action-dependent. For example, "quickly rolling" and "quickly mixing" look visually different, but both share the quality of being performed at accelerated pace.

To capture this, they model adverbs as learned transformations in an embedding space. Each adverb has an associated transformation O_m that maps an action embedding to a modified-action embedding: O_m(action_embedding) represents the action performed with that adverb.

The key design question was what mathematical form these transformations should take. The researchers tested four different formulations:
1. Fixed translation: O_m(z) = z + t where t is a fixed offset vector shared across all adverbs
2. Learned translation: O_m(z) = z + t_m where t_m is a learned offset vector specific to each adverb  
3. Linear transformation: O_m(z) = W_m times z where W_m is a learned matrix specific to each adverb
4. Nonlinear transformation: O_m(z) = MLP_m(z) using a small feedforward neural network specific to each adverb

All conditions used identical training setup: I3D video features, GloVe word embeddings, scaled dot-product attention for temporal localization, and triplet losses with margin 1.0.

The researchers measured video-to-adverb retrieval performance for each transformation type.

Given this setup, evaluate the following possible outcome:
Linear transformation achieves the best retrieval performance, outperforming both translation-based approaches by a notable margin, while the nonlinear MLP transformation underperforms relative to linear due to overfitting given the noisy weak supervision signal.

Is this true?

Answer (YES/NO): YES